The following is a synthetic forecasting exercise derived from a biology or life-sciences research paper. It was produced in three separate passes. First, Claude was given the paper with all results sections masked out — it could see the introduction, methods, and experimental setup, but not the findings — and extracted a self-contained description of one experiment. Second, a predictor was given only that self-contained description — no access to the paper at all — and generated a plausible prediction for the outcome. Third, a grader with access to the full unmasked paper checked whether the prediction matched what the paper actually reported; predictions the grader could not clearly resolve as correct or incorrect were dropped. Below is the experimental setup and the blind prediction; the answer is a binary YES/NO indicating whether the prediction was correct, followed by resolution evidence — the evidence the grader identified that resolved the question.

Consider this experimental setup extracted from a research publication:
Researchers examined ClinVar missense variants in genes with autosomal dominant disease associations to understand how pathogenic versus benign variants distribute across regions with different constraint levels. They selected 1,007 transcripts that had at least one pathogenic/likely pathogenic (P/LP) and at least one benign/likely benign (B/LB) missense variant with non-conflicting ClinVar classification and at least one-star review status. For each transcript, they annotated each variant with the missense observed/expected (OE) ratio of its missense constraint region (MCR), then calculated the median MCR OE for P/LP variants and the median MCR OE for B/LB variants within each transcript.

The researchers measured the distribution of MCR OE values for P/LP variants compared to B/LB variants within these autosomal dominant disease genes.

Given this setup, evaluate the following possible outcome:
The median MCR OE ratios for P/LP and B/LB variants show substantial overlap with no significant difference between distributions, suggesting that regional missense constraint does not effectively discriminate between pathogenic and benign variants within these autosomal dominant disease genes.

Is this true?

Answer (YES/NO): NO